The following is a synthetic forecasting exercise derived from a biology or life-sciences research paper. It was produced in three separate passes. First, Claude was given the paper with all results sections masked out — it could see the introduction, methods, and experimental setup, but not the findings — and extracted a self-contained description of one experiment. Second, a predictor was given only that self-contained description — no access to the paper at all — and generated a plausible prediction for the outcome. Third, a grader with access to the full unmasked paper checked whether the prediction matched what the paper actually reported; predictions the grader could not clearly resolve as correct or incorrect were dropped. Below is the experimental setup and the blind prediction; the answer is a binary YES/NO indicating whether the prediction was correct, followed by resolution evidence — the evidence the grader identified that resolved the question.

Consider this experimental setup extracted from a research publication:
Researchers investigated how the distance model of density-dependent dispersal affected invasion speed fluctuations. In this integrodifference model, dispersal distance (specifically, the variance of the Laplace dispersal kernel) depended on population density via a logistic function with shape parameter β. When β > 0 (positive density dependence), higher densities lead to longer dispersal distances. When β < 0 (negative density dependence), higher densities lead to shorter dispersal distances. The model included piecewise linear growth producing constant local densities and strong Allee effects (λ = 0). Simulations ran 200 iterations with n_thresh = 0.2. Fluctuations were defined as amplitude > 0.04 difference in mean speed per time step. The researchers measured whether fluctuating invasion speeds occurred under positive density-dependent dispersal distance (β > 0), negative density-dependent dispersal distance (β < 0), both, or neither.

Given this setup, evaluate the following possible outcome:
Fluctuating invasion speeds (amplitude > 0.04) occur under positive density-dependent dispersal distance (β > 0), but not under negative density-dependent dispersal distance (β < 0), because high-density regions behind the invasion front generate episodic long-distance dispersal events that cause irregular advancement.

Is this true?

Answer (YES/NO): NO